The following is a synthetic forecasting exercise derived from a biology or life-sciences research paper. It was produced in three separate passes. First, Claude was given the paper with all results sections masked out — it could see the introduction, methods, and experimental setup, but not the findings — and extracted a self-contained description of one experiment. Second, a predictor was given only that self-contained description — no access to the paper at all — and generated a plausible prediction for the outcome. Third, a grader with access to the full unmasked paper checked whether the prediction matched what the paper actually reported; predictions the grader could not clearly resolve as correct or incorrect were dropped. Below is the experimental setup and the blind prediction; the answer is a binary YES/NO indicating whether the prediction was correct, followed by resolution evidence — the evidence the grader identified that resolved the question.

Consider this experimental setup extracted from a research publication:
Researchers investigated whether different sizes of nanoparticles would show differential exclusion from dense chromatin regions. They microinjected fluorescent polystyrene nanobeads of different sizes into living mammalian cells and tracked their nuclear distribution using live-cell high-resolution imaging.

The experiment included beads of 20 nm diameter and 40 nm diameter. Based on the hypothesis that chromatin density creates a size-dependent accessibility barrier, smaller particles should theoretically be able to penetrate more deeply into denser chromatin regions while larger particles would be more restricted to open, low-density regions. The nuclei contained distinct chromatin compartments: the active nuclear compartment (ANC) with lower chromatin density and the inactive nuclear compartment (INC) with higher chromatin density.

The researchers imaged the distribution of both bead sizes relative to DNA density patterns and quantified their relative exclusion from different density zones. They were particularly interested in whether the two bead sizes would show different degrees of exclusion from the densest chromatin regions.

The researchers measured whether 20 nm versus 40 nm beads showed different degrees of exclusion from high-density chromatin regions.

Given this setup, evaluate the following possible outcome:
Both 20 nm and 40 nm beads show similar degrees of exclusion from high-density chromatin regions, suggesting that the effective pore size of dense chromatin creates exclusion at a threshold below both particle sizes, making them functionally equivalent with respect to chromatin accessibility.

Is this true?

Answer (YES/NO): YES